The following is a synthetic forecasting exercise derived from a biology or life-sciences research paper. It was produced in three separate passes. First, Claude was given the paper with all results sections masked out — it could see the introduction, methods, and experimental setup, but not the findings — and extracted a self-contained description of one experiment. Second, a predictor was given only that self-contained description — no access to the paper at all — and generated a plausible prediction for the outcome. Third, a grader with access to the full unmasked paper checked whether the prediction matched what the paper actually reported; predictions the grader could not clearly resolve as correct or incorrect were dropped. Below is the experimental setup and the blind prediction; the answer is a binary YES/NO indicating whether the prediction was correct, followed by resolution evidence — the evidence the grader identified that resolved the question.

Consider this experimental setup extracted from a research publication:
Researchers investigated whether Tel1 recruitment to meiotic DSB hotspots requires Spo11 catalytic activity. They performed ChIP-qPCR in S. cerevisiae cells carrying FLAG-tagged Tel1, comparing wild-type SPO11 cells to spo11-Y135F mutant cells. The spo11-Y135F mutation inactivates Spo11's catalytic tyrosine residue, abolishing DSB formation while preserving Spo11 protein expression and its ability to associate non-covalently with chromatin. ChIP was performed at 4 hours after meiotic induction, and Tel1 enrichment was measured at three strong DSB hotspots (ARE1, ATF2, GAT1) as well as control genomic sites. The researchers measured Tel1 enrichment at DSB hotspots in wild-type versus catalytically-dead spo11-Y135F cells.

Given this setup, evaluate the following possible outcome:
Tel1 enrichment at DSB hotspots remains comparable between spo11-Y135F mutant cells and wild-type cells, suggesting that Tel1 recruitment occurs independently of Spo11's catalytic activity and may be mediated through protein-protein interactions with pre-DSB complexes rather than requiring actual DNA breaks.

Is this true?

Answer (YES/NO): NO